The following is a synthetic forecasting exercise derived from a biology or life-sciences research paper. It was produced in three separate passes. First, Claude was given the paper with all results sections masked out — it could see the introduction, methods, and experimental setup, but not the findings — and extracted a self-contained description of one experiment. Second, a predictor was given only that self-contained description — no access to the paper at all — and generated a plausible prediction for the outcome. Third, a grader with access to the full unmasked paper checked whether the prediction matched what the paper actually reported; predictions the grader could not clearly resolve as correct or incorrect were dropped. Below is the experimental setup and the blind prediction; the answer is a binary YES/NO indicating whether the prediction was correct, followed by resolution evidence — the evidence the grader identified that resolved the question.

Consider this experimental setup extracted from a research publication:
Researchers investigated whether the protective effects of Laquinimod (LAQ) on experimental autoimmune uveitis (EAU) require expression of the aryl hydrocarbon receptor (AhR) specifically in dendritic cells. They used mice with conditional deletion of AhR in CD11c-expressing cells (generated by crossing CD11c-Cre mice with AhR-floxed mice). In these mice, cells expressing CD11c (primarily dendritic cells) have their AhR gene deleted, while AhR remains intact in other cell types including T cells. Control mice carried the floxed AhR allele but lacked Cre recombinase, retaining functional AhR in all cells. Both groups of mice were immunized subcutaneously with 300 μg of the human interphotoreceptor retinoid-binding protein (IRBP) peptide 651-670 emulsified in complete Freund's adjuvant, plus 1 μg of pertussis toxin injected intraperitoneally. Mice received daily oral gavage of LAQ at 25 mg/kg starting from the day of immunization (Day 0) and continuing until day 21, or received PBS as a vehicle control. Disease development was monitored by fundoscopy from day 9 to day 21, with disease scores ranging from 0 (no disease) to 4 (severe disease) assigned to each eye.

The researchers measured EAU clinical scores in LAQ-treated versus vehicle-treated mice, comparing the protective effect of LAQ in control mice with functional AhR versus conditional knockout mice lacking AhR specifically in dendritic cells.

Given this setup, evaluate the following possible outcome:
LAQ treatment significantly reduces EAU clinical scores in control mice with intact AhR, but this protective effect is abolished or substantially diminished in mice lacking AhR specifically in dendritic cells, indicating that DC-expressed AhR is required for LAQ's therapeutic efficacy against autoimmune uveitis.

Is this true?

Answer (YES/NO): NO